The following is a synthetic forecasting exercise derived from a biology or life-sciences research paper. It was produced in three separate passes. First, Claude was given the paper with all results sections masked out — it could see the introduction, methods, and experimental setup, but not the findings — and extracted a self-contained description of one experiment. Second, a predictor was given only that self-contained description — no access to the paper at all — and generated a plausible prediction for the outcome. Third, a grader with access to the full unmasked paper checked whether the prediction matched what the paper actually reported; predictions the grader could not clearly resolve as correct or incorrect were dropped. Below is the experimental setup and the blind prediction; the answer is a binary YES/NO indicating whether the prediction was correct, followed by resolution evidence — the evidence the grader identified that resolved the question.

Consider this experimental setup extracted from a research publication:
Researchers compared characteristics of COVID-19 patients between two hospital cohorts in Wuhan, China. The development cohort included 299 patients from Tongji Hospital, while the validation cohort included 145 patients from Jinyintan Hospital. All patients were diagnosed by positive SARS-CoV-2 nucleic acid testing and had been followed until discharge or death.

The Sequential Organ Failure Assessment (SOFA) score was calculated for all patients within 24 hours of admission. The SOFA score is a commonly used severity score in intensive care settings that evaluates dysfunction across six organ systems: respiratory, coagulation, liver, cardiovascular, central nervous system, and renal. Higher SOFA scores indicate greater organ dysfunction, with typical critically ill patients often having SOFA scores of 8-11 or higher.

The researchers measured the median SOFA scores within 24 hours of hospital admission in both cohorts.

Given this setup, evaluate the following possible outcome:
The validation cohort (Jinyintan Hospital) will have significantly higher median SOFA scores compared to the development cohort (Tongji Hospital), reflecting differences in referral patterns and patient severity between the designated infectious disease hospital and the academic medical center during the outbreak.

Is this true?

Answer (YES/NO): NO